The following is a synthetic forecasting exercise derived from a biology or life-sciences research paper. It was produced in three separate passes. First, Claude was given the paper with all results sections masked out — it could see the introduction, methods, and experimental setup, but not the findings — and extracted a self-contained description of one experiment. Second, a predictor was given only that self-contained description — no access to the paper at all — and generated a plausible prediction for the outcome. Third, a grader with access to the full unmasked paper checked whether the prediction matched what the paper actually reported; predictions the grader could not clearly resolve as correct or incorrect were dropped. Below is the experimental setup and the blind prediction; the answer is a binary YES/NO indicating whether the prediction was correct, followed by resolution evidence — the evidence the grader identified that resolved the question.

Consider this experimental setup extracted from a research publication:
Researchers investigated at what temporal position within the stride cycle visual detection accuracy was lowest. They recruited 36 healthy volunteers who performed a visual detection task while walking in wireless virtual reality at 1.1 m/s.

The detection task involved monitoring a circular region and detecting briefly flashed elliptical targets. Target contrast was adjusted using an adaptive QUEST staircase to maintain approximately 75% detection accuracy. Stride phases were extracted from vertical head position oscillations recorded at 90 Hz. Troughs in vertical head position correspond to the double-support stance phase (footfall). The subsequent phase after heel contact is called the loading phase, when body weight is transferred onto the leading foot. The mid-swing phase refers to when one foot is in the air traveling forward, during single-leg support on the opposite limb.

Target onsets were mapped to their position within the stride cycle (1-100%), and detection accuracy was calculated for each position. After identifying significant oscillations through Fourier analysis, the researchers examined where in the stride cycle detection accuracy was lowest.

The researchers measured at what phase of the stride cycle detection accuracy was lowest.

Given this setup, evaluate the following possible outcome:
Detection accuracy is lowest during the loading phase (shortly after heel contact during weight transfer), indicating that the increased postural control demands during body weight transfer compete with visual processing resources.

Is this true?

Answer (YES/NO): YES